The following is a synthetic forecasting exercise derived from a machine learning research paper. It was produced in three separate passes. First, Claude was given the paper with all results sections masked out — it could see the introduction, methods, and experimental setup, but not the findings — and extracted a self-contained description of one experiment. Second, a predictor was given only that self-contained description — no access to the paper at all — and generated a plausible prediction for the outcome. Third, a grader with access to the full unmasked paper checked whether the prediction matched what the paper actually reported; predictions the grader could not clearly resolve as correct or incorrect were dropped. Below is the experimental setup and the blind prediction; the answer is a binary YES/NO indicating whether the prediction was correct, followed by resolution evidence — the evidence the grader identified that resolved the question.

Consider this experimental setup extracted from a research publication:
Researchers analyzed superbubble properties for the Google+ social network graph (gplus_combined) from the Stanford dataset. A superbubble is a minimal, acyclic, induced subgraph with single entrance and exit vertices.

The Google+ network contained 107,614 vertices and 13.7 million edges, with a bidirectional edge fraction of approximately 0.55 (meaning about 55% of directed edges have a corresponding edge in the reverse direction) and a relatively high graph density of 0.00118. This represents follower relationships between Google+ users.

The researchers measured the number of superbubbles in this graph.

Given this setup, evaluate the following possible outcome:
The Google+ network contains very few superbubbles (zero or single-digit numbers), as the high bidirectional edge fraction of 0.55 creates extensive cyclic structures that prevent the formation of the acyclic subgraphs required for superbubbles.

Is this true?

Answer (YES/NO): YES